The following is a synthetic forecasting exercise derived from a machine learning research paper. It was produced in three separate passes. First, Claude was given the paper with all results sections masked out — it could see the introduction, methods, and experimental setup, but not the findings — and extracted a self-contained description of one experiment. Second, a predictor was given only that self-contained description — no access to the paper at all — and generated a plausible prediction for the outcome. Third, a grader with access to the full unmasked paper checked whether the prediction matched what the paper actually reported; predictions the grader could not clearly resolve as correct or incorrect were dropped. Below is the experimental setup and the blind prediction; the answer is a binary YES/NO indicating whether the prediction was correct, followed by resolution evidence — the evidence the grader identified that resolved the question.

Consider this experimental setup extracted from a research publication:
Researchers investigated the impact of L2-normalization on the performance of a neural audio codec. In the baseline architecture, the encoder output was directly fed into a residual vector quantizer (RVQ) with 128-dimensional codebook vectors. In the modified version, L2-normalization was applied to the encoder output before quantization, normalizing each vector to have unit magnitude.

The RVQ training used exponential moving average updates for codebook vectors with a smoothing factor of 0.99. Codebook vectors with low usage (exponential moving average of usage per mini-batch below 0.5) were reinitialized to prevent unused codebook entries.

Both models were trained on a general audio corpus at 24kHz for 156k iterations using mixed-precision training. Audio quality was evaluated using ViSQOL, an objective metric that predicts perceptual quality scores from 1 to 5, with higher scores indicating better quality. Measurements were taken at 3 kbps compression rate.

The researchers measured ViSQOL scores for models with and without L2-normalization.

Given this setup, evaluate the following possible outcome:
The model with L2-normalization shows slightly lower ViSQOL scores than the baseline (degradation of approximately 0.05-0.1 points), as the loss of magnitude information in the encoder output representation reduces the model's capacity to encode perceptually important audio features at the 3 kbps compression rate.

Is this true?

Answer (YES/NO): NO